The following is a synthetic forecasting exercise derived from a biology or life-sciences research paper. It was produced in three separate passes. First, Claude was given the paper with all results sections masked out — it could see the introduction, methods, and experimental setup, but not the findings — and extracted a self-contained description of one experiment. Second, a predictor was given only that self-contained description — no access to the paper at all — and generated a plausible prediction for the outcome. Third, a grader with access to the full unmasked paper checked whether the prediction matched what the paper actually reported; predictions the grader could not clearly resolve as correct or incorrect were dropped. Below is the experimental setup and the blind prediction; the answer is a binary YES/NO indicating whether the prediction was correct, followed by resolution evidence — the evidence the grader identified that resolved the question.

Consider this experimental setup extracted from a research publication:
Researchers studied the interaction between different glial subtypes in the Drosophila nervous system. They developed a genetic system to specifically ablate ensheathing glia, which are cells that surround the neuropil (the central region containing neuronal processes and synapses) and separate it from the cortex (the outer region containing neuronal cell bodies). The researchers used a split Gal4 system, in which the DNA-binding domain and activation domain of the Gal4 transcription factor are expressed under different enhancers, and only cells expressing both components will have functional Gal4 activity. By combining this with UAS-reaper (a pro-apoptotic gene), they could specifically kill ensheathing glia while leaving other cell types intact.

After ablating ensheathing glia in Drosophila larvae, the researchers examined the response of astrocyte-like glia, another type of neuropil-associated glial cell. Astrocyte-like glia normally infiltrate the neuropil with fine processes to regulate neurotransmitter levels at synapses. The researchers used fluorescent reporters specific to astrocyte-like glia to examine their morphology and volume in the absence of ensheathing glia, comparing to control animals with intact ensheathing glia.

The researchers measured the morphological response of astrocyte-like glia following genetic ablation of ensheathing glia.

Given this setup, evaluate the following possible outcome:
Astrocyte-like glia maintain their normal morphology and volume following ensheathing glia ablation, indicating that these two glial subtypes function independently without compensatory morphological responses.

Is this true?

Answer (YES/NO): NO